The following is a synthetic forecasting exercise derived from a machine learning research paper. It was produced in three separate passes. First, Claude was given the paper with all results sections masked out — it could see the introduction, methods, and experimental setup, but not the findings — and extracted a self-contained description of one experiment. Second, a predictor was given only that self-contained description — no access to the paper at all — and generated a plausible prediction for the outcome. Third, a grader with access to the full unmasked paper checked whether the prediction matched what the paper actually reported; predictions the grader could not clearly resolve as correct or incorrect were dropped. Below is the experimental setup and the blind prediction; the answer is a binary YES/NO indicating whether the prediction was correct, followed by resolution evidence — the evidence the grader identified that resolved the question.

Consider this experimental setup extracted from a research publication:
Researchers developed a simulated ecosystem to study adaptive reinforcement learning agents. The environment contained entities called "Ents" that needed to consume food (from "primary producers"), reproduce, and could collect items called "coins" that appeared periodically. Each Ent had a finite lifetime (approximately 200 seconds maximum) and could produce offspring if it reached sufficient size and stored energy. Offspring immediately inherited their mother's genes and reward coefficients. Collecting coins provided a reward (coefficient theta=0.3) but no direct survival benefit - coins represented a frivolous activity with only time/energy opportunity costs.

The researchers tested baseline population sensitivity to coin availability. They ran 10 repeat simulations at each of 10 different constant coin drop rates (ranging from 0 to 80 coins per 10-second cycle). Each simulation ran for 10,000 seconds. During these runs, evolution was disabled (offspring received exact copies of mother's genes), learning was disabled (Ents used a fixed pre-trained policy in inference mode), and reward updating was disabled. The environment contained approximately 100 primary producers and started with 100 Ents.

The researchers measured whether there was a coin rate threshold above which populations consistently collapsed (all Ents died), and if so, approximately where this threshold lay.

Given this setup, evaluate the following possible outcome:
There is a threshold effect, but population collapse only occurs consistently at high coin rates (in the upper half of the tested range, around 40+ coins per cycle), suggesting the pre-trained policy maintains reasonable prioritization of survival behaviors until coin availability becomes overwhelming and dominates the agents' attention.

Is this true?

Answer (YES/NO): NO